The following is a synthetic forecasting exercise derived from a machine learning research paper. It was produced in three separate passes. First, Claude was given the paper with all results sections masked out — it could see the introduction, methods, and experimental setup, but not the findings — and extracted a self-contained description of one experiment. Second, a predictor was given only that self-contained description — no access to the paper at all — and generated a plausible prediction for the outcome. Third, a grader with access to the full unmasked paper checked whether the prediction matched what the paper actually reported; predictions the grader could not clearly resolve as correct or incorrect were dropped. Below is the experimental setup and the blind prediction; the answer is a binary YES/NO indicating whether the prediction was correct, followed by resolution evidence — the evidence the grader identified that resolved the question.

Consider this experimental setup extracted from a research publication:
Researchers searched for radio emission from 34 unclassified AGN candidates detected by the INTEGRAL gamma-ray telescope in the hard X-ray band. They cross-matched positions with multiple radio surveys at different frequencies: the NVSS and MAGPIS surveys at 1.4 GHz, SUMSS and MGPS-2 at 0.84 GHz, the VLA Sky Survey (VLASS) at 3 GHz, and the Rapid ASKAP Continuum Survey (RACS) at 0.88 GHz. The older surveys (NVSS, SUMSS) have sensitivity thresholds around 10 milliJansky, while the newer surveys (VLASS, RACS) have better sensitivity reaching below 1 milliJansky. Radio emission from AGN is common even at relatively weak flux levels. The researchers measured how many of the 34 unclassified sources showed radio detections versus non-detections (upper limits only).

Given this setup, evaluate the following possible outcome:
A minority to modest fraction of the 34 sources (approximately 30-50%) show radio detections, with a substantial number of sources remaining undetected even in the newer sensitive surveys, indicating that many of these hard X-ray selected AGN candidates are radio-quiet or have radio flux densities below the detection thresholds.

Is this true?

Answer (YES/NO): NO